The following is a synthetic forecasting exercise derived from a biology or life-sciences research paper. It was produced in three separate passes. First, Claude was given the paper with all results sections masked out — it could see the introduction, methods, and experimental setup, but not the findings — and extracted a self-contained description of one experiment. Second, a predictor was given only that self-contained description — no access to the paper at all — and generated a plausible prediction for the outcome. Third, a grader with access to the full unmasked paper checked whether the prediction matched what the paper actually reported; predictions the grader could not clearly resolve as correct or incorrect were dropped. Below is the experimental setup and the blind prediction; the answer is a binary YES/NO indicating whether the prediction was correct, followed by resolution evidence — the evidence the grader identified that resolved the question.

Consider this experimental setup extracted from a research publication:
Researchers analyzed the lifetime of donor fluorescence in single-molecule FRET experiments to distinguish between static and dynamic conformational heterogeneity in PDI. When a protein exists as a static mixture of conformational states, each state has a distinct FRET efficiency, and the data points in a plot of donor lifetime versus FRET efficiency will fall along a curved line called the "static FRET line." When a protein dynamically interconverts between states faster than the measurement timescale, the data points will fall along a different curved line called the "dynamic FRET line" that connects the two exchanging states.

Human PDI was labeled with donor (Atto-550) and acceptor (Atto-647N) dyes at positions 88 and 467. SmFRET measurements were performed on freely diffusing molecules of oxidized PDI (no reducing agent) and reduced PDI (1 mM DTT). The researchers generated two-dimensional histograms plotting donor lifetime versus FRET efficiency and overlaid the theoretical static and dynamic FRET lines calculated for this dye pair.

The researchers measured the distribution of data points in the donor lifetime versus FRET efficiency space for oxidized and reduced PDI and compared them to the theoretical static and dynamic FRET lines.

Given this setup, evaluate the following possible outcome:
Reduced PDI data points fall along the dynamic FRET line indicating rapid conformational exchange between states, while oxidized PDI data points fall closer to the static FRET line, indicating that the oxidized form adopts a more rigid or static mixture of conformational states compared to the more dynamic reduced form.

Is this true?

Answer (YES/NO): NO